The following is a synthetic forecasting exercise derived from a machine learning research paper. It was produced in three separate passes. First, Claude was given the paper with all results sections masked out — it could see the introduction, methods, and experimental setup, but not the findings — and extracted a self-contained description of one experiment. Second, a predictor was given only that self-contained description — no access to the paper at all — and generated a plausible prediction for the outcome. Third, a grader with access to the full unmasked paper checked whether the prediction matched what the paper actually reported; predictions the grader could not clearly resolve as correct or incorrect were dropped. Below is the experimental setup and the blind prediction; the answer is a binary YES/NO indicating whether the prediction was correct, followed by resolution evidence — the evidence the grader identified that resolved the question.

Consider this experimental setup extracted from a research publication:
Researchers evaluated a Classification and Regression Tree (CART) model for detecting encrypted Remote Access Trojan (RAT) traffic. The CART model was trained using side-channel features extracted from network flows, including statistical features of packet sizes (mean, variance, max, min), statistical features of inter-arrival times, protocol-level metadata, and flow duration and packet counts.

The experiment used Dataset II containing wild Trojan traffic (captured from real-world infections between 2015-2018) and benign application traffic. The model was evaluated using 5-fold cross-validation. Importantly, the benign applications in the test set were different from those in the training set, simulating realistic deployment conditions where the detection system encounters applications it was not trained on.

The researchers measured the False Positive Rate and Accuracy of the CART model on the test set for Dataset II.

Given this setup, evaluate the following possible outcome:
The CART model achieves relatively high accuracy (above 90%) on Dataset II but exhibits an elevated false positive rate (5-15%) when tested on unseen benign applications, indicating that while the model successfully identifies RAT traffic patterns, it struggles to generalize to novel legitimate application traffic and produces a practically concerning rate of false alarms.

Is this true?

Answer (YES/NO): NO